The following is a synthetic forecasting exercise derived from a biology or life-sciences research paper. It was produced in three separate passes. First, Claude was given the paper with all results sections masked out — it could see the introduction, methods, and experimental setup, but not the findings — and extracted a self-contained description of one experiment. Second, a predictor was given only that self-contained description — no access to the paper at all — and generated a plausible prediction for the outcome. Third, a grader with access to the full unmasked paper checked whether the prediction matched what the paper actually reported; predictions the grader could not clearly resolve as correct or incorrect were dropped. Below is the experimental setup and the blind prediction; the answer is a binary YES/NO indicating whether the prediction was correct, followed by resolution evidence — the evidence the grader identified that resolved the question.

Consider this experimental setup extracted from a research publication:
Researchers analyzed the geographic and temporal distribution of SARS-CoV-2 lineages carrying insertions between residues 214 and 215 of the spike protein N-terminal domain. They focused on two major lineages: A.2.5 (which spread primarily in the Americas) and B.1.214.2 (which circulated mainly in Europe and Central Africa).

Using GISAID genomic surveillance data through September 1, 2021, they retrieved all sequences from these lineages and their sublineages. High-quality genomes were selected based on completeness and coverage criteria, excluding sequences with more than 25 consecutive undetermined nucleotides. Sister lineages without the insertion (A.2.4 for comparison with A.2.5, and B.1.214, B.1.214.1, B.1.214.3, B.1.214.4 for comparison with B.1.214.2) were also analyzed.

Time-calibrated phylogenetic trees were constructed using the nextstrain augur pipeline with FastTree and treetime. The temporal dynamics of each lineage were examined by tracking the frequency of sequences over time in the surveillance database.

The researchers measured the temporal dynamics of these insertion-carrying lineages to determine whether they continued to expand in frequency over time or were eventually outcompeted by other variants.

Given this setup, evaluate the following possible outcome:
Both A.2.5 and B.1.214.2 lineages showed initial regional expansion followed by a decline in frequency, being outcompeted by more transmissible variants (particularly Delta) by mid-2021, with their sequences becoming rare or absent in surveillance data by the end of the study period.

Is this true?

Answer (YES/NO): YES